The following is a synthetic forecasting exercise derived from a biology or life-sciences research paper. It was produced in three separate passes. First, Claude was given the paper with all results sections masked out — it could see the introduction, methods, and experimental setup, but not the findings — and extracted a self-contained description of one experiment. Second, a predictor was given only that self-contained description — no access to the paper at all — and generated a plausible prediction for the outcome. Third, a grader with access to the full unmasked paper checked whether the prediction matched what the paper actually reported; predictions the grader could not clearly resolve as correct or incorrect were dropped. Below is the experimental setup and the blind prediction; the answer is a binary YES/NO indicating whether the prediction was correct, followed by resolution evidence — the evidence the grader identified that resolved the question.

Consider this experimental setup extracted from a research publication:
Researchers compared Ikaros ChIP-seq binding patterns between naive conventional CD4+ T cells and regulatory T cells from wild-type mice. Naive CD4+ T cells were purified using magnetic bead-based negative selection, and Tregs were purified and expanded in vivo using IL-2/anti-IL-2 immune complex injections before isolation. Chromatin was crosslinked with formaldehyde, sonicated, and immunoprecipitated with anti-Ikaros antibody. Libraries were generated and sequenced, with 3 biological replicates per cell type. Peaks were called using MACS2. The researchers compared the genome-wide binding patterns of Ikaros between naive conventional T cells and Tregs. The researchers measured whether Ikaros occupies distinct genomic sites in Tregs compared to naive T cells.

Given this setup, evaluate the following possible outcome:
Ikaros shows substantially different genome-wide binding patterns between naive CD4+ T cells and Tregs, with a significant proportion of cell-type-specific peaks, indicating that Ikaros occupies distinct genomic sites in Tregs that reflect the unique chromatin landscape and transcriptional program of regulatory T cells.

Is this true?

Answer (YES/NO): YES